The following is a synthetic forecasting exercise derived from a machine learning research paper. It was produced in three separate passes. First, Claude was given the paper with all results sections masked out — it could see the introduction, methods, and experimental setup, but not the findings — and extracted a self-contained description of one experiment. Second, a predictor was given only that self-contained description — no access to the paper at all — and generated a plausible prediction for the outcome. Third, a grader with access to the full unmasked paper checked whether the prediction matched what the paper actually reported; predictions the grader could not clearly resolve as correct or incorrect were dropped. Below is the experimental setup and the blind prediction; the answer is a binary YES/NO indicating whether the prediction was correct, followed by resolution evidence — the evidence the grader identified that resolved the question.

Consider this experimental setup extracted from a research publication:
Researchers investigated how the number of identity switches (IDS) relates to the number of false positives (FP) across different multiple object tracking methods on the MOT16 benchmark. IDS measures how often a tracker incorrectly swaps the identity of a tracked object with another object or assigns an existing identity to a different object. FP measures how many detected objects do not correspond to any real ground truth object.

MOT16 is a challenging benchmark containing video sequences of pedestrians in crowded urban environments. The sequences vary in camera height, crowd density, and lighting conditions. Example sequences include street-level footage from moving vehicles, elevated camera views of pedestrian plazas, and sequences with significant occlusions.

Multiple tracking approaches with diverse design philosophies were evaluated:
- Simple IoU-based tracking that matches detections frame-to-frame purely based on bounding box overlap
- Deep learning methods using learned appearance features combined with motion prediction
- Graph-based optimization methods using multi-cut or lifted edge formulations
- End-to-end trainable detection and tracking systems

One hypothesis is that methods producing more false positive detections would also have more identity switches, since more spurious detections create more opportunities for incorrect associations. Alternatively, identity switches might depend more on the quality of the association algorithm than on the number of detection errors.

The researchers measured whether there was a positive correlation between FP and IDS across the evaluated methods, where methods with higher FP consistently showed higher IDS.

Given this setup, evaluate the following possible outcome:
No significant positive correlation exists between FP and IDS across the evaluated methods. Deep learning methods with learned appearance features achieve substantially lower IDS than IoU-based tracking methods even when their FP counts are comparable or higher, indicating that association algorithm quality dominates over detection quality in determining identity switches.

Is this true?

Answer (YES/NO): YES